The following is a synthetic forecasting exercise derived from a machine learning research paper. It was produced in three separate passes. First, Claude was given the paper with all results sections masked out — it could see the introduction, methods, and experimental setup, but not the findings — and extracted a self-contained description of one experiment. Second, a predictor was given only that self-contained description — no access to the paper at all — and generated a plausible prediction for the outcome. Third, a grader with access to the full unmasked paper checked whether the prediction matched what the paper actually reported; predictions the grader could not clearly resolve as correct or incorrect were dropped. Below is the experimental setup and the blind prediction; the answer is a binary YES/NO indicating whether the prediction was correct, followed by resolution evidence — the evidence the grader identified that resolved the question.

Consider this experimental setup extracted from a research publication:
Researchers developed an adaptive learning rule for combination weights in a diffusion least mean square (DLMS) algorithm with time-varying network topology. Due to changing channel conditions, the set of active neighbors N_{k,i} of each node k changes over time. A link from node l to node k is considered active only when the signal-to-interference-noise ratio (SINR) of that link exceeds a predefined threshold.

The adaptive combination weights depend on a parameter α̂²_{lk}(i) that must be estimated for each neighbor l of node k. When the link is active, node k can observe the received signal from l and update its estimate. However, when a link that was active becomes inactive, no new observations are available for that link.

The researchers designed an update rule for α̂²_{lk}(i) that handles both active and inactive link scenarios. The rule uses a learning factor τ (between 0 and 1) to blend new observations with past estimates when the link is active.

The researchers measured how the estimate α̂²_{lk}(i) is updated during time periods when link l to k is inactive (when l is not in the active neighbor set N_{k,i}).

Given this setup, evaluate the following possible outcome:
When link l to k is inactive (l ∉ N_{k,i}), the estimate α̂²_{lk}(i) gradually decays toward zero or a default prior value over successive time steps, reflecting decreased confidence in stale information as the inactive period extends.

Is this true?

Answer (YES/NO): NO